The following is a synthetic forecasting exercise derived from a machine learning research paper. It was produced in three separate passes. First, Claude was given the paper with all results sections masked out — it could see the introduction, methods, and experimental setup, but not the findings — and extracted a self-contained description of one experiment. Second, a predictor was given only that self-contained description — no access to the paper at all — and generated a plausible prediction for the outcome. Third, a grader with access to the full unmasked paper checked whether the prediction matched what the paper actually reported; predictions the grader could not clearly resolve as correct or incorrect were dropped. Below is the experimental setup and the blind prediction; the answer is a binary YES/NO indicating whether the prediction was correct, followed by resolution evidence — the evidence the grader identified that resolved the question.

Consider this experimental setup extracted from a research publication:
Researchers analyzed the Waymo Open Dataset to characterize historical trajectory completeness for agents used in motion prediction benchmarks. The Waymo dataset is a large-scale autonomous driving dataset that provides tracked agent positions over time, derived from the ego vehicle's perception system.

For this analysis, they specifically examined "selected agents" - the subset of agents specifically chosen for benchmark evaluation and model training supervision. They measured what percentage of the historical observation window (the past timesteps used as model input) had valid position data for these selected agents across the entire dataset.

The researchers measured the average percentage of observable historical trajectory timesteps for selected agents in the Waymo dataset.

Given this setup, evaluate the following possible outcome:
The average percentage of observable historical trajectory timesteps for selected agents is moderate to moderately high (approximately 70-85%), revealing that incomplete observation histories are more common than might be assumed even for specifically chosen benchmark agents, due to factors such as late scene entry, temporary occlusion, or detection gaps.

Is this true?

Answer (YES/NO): NO